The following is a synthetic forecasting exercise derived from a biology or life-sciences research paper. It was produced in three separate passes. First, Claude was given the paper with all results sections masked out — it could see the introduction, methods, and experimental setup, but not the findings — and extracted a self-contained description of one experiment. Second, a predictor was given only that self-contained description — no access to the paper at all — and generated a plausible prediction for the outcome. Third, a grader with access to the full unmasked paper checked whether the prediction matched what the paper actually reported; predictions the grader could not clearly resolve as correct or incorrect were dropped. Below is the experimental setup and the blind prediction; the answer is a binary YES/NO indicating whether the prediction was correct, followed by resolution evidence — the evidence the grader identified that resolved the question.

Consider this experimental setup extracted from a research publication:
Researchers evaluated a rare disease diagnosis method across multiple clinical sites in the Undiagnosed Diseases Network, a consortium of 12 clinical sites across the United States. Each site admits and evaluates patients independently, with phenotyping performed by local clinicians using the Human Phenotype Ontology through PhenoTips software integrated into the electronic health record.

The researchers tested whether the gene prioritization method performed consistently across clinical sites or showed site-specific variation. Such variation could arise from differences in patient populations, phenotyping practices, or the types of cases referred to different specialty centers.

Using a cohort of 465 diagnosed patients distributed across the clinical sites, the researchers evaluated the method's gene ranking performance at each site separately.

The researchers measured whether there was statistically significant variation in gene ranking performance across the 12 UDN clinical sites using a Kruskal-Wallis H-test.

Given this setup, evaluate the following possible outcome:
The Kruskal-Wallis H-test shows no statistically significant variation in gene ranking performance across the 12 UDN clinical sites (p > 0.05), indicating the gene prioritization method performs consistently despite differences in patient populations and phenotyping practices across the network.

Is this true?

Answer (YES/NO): YES